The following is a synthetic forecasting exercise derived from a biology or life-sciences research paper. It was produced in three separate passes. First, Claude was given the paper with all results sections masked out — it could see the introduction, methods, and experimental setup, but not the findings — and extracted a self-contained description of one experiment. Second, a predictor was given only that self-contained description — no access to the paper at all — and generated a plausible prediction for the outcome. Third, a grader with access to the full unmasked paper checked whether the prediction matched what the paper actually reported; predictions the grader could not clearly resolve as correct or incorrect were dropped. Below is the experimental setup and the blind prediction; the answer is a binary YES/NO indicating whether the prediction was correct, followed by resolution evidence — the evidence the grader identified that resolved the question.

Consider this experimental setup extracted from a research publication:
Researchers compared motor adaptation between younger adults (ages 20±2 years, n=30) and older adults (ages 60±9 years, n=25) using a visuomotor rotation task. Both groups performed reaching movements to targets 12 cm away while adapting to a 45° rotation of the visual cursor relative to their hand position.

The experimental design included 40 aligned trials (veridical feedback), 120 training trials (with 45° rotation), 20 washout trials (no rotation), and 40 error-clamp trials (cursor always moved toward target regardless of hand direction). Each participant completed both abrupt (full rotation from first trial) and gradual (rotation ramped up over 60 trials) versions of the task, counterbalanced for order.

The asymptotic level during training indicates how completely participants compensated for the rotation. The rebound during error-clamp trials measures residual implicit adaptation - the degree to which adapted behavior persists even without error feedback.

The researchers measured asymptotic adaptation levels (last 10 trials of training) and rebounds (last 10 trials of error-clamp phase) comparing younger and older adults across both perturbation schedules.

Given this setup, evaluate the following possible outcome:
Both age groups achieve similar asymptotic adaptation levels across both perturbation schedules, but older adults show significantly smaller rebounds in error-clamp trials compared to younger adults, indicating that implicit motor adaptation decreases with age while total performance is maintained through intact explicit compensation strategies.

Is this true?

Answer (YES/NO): NO